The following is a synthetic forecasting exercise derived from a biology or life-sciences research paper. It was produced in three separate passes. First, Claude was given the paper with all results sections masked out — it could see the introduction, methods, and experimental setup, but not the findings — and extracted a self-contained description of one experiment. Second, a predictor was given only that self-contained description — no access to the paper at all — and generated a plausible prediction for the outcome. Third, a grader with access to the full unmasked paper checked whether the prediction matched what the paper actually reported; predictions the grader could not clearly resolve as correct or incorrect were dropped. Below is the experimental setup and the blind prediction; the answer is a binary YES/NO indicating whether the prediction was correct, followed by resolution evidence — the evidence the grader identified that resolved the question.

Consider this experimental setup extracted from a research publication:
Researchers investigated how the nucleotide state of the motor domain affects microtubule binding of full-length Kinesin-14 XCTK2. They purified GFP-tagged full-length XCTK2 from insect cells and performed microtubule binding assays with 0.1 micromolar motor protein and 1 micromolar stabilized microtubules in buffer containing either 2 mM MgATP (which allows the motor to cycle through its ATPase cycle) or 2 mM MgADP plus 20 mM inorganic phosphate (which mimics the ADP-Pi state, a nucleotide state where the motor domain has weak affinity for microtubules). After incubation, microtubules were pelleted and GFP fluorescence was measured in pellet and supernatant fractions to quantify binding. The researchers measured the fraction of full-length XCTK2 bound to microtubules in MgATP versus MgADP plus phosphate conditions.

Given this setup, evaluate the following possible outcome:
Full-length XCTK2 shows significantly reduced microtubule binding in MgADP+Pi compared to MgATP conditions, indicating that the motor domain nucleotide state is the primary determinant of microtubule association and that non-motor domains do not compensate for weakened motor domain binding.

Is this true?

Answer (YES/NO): NO